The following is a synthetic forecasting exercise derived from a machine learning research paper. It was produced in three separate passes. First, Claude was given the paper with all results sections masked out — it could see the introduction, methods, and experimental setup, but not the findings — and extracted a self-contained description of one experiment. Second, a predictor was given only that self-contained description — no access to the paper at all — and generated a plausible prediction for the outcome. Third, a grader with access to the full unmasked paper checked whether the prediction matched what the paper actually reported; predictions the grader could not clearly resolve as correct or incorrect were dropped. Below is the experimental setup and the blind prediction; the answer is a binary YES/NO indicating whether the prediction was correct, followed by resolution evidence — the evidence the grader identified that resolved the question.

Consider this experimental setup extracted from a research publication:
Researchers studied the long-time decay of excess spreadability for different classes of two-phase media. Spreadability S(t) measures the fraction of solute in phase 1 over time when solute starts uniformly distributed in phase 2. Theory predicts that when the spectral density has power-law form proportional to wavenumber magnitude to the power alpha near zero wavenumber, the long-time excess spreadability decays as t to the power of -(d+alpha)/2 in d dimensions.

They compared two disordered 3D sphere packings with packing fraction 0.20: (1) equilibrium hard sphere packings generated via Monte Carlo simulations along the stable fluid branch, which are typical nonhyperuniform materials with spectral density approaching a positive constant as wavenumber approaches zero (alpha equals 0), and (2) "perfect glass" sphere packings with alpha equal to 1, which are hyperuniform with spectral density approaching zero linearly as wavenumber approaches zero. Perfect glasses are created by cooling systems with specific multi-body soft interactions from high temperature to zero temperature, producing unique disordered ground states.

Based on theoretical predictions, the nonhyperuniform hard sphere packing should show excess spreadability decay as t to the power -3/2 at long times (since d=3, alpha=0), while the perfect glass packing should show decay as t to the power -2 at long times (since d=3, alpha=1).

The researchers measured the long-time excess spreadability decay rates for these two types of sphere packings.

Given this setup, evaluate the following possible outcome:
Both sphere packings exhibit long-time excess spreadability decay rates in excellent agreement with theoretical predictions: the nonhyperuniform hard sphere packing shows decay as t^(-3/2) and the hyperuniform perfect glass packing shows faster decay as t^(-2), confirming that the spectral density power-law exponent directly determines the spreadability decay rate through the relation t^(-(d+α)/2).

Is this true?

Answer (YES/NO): YES